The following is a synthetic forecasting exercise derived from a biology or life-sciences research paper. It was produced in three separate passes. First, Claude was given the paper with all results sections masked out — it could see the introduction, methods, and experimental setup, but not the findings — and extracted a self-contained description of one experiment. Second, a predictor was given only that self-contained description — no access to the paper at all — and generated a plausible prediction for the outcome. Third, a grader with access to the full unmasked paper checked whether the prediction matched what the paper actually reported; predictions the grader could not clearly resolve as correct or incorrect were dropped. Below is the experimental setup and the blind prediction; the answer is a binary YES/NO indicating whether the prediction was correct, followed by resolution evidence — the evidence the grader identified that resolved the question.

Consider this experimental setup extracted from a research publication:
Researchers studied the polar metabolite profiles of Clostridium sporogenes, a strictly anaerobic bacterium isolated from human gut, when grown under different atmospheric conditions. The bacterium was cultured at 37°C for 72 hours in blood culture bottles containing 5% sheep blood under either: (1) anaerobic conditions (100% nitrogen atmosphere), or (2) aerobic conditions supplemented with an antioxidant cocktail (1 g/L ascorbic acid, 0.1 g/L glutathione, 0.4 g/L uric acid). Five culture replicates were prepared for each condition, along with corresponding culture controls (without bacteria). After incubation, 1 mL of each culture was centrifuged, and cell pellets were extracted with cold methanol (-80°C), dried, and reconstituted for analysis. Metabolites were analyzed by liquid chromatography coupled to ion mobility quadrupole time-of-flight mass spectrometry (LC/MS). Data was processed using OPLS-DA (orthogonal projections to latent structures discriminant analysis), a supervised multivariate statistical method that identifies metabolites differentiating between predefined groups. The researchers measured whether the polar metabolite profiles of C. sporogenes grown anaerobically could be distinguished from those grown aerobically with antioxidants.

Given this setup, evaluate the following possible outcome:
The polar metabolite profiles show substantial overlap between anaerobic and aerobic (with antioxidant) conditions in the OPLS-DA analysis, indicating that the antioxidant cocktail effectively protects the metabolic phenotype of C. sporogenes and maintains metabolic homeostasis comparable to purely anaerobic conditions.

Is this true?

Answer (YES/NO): NO